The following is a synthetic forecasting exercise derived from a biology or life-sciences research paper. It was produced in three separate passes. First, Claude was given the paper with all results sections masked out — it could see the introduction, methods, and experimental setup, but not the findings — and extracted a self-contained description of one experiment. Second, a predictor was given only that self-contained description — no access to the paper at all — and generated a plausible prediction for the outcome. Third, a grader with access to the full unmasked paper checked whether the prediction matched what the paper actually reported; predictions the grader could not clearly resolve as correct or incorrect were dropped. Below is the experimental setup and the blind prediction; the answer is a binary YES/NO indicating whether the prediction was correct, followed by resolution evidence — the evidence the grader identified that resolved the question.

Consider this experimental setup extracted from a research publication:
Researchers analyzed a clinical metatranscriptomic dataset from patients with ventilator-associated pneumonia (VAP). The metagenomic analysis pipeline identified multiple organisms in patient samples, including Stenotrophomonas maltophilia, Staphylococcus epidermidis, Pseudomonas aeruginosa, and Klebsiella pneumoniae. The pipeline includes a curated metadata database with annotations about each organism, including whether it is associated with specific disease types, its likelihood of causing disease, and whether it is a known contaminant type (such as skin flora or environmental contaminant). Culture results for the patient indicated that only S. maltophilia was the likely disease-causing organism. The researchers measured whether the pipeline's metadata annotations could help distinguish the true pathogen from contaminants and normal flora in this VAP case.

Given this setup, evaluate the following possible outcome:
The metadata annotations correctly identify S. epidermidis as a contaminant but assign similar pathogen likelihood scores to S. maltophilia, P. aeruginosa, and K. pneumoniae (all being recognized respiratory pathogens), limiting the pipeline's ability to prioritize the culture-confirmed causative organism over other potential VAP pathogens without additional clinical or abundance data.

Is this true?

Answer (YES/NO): NO